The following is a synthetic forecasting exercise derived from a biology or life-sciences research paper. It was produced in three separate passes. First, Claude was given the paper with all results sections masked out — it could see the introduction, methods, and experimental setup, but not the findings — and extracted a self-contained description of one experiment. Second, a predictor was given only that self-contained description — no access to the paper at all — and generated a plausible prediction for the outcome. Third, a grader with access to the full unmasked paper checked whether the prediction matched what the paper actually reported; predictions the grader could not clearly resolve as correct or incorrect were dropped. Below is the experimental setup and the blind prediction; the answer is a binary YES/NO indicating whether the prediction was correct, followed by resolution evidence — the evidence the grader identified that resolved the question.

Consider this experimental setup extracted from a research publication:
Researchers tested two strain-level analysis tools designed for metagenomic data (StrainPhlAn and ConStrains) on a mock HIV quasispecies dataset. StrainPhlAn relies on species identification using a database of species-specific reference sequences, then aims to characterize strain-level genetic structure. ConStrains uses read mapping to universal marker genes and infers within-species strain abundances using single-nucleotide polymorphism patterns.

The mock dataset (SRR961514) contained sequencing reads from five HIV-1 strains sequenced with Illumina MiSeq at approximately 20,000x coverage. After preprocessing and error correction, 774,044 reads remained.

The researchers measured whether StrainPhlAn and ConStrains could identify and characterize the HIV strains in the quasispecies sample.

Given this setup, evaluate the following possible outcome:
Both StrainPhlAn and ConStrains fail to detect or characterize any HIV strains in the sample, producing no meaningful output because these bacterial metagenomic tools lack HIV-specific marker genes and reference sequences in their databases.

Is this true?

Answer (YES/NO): NO